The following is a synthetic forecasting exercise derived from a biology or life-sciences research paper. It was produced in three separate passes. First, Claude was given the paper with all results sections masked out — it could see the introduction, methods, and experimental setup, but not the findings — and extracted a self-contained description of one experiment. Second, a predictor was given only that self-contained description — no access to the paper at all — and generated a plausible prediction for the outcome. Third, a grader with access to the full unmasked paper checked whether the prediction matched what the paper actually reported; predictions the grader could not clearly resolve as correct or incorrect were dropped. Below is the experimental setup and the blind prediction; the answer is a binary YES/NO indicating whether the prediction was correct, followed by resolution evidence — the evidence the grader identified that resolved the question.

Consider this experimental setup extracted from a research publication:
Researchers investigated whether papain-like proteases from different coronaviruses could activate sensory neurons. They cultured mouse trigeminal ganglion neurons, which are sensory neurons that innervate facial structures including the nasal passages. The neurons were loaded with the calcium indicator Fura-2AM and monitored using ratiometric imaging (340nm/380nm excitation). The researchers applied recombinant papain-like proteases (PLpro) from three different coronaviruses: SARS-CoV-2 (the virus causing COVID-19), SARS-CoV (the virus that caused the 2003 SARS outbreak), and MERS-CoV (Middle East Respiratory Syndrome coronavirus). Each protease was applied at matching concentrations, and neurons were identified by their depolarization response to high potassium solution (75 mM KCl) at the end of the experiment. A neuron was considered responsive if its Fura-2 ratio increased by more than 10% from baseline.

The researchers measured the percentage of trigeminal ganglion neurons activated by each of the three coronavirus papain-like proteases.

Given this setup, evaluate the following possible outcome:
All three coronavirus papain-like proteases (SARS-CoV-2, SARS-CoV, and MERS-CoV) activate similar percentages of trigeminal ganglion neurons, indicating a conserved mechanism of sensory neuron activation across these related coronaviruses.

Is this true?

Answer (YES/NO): NO